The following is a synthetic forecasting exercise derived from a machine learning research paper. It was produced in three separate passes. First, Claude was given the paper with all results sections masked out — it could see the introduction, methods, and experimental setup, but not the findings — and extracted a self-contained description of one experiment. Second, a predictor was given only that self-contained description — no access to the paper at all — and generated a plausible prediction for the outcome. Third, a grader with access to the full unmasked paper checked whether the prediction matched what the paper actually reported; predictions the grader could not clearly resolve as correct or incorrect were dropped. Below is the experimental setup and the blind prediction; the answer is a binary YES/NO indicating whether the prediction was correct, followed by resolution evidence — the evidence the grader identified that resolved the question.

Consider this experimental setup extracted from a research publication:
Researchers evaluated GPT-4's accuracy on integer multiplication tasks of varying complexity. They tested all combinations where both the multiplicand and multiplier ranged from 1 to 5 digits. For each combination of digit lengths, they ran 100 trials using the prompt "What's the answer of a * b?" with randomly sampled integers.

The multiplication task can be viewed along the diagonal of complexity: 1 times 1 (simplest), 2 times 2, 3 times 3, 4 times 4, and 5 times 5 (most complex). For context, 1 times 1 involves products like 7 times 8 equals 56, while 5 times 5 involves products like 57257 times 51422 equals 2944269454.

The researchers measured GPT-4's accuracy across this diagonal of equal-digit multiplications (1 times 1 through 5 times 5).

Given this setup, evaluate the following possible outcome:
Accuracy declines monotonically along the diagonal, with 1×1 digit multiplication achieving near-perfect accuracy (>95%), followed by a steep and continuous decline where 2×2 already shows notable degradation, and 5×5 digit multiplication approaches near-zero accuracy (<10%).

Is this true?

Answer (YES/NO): NO